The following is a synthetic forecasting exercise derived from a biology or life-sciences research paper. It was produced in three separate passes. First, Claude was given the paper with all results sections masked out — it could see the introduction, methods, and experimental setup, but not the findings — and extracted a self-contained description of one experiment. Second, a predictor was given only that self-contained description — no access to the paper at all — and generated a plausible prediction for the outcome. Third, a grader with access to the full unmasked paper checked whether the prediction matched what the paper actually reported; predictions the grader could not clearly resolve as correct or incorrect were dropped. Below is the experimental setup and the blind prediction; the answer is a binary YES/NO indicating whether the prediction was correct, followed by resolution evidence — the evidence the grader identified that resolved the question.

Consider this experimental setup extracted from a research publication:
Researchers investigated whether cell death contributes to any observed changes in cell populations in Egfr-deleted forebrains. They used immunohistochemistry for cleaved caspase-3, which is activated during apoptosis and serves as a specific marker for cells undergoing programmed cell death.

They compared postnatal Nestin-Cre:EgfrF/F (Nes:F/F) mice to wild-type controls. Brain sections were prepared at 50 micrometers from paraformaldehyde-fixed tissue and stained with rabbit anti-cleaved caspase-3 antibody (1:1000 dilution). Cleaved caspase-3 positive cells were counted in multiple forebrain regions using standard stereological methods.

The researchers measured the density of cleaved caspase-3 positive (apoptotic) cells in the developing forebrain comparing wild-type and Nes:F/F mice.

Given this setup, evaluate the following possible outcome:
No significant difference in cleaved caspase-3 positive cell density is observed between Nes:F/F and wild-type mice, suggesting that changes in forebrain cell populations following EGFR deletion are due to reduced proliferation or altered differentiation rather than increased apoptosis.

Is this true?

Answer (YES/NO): NO